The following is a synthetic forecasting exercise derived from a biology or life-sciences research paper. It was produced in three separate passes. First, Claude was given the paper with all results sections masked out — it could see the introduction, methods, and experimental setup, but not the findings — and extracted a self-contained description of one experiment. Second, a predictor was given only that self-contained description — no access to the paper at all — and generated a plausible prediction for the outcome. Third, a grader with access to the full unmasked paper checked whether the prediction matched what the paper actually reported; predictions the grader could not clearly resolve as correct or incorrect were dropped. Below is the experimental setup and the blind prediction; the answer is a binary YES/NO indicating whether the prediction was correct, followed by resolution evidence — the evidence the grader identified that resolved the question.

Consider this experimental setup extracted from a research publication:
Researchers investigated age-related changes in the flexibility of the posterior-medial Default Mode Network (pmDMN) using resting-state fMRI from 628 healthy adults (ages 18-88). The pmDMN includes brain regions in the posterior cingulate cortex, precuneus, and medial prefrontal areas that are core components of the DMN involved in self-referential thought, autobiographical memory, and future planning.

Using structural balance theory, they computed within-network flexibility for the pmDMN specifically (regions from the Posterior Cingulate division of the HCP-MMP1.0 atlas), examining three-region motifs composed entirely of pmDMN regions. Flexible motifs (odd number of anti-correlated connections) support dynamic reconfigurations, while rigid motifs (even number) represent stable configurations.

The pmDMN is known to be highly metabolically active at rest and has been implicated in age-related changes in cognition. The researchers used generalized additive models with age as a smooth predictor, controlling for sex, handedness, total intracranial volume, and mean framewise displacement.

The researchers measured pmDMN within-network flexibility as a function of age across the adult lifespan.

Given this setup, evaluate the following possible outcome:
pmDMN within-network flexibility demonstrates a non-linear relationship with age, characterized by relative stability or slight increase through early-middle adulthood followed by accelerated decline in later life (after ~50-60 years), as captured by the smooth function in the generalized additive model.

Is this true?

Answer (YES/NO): NO